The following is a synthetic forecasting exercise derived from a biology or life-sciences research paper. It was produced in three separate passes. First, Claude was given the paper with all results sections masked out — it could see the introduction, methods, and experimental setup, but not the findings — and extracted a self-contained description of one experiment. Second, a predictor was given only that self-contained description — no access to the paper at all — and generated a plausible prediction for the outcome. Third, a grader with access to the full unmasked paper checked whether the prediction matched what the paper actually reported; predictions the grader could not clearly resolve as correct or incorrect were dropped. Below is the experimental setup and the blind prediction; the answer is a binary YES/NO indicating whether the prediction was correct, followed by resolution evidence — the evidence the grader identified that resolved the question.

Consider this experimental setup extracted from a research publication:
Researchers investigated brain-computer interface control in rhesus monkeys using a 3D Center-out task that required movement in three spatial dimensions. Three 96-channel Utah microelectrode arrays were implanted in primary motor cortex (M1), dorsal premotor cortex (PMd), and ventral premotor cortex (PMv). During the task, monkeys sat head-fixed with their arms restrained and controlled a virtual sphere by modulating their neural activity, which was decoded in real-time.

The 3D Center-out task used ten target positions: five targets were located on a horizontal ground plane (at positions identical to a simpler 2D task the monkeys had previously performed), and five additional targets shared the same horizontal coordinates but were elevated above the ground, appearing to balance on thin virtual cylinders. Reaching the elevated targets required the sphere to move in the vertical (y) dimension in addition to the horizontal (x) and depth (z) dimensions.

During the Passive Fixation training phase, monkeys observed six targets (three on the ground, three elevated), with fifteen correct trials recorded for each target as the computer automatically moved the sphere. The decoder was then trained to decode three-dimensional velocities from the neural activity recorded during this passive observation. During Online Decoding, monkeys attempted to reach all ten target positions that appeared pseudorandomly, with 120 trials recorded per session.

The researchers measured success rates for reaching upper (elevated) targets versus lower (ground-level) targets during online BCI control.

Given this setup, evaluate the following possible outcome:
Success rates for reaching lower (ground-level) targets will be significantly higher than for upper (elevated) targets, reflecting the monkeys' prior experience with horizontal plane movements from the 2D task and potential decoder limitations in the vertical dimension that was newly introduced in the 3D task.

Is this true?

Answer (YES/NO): NO